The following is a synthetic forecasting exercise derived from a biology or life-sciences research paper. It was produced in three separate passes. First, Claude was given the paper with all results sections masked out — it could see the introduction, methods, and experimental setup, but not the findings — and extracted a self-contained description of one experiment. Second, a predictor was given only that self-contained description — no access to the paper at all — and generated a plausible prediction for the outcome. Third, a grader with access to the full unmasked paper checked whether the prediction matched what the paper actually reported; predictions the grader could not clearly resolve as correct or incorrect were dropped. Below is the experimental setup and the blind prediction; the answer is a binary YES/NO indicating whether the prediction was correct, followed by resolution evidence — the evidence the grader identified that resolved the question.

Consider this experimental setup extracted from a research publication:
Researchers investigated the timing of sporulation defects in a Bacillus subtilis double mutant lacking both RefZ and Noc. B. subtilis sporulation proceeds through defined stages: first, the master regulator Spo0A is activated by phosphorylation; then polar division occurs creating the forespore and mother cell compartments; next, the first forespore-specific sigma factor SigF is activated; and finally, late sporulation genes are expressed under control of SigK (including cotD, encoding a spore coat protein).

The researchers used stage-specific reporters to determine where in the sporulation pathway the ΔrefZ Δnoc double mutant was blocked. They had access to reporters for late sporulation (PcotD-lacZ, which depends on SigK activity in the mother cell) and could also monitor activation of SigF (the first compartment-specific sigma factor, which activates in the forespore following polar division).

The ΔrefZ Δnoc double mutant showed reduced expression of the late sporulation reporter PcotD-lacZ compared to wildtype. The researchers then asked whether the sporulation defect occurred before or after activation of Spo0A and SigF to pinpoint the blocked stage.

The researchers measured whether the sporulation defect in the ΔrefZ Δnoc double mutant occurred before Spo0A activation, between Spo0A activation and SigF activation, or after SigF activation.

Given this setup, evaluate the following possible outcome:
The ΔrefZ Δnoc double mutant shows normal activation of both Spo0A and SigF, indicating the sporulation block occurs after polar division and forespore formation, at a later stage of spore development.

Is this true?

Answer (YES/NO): NO